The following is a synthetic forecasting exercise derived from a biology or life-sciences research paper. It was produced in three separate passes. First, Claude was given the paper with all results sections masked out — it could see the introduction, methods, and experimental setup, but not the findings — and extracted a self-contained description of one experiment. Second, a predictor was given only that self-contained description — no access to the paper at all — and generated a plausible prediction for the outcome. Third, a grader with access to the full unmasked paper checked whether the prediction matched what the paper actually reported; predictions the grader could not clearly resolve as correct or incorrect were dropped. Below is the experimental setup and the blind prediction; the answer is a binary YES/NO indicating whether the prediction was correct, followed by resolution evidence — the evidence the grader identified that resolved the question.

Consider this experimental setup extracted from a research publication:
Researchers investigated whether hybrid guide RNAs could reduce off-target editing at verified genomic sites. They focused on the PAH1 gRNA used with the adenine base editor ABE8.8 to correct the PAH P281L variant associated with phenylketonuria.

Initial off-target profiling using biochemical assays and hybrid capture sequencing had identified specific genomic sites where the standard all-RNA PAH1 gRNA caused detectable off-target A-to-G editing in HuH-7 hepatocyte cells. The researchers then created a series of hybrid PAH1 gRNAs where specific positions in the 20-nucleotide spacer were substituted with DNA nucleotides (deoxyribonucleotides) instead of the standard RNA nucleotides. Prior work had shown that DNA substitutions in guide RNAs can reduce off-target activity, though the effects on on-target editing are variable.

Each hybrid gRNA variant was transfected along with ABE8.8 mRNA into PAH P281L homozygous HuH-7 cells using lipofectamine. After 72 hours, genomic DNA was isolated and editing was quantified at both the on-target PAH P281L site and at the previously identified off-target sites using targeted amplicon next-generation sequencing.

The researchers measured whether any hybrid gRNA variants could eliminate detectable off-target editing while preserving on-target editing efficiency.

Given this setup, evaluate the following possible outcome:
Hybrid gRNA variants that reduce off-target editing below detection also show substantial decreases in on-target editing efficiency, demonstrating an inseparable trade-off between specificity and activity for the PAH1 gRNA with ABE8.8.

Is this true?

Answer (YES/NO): NO